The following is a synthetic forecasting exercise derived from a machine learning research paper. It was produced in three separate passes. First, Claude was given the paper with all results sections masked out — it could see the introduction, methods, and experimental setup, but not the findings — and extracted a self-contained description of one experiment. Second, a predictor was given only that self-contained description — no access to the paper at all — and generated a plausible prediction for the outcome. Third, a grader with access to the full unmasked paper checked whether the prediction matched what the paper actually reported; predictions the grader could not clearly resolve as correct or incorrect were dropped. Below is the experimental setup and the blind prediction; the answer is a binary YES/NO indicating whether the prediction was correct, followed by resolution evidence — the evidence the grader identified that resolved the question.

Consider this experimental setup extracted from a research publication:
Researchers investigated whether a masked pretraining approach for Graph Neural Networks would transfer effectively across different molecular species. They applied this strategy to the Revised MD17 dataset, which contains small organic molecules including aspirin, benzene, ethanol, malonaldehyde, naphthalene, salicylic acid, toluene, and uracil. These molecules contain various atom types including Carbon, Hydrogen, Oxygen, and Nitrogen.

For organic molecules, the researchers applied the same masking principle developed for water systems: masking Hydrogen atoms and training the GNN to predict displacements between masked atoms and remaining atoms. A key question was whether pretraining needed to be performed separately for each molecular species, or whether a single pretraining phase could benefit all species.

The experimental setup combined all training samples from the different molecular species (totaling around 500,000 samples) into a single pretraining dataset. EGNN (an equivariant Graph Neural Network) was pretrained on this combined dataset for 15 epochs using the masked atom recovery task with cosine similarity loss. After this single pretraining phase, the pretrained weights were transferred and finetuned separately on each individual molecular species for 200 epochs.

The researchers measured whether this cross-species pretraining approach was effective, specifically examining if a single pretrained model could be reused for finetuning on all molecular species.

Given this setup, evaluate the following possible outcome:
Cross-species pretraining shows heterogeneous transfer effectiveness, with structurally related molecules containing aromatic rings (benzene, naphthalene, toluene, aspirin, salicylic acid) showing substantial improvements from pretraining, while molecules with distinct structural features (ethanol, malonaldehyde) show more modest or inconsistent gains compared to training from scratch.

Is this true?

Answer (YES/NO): NO